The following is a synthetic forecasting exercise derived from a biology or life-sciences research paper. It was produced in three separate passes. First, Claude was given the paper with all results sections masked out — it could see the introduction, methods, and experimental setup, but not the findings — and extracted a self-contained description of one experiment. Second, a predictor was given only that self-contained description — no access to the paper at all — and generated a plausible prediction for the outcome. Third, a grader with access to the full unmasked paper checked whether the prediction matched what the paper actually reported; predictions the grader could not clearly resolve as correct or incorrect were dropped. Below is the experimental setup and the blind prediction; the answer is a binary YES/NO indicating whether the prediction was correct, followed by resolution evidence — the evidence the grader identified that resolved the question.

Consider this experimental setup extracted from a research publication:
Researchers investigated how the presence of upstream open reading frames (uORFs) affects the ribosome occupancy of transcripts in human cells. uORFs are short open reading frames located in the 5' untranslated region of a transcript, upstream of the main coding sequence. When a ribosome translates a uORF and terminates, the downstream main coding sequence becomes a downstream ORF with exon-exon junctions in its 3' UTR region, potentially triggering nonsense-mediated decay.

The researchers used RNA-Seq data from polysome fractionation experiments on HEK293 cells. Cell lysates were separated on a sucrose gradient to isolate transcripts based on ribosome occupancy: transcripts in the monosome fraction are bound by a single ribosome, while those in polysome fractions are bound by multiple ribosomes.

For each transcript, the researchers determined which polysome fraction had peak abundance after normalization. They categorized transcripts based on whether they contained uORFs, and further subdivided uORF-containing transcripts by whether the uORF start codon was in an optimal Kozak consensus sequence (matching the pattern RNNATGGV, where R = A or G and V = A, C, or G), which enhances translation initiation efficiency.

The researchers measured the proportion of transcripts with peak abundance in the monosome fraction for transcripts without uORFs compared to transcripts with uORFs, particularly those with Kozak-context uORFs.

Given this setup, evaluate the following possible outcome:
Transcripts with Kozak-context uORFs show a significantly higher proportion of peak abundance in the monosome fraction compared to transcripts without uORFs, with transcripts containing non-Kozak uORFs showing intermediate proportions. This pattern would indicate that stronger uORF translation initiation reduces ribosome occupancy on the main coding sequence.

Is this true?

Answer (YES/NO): YES